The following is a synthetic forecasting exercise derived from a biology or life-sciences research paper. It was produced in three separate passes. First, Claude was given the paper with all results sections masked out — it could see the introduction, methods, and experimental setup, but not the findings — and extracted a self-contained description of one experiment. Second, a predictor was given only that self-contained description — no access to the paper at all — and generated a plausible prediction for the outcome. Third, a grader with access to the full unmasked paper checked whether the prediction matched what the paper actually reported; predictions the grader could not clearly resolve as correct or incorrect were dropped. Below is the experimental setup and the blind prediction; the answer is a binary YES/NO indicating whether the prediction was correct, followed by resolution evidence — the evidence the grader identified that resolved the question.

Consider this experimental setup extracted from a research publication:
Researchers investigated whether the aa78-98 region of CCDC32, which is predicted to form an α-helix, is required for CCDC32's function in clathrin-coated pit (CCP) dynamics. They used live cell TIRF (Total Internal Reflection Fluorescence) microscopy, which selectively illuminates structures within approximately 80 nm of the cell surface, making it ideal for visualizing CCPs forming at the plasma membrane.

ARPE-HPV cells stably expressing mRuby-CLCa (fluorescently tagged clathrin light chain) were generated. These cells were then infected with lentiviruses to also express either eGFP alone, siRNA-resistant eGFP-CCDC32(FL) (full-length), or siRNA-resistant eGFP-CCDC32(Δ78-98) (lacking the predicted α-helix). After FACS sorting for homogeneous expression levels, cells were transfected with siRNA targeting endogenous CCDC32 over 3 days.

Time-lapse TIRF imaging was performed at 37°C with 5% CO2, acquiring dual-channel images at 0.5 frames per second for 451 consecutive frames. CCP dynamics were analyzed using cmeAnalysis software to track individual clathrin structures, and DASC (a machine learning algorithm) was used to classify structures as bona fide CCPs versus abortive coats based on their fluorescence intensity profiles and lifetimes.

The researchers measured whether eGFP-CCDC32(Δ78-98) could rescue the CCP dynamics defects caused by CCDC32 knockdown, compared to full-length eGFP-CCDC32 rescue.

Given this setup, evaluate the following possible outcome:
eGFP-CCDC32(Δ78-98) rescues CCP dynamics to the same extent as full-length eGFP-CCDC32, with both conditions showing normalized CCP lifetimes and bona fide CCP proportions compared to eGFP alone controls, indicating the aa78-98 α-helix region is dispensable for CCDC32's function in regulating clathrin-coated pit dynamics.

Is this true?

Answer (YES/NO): NO